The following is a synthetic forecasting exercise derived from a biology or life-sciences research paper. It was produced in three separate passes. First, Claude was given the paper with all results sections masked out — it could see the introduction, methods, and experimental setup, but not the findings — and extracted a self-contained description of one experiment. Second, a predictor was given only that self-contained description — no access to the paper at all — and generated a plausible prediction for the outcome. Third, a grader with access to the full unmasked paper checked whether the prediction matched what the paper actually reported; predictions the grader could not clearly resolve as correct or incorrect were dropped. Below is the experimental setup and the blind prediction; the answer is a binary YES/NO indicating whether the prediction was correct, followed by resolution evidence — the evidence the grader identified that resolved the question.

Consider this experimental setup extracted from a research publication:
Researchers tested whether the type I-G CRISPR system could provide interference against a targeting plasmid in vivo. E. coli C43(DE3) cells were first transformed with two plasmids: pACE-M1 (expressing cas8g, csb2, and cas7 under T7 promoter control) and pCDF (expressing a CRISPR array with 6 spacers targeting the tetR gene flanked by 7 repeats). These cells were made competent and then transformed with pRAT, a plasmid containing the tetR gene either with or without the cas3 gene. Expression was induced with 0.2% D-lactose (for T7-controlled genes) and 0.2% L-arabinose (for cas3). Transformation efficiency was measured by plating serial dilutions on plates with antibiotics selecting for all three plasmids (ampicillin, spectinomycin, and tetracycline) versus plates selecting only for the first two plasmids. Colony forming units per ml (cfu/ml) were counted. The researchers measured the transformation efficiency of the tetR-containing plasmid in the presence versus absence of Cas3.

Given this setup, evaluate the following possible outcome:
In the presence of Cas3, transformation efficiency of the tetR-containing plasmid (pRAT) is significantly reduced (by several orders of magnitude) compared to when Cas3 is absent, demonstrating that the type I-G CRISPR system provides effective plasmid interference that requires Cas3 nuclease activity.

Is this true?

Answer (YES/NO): YES